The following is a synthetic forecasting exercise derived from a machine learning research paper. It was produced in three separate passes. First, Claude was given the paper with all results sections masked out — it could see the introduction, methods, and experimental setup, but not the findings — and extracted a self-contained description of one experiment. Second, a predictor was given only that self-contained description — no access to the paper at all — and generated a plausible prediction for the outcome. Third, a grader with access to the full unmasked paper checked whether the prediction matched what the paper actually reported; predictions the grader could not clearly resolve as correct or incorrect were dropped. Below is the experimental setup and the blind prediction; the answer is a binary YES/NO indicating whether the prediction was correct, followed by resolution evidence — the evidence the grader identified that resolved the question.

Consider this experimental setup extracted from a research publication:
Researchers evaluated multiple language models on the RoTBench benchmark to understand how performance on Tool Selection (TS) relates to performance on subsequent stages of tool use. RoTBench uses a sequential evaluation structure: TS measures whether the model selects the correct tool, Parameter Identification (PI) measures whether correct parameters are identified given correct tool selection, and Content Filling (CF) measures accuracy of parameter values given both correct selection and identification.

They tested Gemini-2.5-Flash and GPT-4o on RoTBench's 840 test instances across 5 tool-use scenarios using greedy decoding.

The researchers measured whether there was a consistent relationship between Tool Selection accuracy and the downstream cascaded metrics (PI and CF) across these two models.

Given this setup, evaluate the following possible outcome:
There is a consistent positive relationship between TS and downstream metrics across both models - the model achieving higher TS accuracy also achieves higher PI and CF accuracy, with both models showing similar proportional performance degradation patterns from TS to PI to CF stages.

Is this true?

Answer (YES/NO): YES